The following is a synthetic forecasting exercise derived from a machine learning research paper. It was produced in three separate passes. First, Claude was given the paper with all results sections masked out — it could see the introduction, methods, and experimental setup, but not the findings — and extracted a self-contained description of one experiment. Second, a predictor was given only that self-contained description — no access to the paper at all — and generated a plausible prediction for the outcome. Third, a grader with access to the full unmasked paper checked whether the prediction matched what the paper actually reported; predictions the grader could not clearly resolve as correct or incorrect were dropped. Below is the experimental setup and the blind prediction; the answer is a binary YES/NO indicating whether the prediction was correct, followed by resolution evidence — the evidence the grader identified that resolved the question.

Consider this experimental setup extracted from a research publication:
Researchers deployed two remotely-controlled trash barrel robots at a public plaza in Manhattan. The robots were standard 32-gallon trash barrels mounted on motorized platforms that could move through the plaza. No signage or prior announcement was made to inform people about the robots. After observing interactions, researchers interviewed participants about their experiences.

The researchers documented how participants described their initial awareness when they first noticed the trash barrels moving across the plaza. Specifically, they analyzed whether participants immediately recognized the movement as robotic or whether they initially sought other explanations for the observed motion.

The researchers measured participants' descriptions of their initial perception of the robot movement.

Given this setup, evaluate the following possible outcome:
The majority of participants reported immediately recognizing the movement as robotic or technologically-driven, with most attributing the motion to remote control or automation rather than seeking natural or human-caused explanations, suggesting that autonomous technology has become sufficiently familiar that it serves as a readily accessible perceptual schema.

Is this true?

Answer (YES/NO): NO